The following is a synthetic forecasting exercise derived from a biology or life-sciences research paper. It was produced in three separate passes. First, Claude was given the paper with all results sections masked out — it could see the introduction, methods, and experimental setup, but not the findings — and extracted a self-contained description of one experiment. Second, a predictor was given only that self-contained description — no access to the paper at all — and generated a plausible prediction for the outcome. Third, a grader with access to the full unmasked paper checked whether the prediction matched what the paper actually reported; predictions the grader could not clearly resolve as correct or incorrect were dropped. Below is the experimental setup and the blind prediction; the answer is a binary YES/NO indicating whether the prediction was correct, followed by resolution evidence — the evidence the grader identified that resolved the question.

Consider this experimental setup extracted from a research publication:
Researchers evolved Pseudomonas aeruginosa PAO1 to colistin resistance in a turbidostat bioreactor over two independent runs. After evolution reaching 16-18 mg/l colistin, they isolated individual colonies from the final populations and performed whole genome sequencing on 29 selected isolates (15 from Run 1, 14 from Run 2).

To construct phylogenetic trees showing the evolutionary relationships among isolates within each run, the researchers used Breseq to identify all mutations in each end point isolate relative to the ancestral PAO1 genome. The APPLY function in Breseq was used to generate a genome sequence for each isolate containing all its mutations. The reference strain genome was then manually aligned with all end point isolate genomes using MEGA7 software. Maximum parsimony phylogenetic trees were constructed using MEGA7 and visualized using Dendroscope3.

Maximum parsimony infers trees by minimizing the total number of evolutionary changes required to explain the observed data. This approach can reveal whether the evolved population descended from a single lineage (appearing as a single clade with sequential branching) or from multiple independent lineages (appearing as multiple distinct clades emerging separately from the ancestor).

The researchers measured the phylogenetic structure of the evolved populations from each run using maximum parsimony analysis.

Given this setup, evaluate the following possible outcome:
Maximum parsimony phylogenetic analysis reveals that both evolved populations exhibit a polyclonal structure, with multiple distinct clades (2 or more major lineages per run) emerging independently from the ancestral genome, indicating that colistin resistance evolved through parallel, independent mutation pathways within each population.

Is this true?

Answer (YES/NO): YES